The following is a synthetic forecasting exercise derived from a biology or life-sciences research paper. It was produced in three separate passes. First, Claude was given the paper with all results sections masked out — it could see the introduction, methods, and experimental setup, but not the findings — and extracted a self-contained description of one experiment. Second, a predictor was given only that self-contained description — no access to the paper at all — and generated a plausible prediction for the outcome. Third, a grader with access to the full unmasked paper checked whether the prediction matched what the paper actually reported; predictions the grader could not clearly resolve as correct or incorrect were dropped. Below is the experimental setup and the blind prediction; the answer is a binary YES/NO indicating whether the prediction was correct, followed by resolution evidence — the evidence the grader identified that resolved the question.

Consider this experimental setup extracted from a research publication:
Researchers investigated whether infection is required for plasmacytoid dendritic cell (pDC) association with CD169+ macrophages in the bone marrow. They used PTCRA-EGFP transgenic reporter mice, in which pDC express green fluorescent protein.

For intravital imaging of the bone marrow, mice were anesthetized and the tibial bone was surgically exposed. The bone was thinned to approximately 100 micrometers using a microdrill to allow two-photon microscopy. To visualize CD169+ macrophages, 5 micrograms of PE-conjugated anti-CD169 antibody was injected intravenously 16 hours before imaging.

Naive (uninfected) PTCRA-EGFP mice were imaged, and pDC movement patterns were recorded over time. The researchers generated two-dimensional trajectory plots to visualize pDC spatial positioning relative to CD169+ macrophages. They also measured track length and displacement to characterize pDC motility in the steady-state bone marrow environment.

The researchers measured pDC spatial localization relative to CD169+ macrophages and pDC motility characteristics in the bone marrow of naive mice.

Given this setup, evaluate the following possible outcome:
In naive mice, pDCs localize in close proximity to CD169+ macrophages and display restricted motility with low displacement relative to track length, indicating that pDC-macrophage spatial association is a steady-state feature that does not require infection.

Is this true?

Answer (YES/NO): NO